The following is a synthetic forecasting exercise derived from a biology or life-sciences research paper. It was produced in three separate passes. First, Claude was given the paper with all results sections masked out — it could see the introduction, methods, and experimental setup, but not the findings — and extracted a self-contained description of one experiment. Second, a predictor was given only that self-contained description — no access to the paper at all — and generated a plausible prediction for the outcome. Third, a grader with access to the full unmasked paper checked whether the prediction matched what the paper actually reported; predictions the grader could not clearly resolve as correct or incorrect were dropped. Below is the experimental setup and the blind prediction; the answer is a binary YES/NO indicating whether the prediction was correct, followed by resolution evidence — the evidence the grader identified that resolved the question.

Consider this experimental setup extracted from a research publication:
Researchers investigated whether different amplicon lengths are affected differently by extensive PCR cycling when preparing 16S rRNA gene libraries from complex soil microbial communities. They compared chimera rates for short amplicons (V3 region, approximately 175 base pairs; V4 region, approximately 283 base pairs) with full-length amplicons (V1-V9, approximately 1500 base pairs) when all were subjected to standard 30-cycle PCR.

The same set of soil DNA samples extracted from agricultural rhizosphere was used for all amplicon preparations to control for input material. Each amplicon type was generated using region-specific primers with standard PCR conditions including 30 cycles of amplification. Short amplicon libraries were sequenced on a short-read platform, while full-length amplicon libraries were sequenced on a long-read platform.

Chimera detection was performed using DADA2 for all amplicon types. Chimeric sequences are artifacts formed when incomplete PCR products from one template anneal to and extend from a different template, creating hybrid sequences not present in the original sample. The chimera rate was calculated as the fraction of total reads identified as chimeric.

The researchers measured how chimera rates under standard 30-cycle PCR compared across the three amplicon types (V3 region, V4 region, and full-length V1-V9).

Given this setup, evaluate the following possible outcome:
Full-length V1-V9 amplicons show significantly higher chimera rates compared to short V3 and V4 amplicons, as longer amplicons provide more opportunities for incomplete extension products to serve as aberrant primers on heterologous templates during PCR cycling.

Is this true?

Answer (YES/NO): NO